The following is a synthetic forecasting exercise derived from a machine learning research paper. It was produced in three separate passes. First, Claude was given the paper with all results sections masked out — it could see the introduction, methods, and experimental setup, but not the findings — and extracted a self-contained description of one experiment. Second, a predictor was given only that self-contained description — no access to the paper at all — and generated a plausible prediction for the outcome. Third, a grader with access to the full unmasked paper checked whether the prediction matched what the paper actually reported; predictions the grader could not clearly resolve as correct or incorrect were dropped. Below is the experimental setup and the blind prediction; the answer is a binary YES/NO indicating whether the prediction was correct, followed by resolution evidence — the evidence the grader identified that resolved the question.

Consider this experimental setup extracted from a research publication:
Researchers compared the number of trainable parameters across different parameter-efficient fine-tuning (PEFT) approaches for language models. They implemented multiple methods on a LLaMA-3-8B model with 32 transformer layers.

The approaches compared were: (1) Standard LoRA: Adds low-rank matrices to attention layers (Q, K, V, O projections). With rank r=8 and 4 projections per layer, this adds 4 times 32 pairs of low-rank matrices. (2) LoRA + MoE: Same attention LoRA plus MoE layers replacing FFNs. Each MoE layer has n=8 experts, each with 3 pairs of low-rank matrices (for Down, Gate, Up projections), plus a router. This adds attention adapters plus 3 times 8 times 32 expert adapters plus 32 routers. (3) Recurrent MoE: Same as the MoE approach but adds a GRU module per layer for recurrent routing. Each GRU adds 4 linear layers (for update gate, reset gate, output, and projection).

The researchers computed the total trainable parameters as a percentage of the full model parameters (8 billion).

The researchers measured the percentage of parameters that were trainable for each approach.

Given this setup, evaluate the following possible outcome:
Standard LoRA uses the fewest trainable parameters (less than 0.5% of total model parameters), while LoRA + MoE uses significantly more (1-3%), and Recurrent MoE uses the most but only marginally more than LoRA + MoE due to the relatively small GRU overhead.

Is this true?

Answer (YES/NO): NO